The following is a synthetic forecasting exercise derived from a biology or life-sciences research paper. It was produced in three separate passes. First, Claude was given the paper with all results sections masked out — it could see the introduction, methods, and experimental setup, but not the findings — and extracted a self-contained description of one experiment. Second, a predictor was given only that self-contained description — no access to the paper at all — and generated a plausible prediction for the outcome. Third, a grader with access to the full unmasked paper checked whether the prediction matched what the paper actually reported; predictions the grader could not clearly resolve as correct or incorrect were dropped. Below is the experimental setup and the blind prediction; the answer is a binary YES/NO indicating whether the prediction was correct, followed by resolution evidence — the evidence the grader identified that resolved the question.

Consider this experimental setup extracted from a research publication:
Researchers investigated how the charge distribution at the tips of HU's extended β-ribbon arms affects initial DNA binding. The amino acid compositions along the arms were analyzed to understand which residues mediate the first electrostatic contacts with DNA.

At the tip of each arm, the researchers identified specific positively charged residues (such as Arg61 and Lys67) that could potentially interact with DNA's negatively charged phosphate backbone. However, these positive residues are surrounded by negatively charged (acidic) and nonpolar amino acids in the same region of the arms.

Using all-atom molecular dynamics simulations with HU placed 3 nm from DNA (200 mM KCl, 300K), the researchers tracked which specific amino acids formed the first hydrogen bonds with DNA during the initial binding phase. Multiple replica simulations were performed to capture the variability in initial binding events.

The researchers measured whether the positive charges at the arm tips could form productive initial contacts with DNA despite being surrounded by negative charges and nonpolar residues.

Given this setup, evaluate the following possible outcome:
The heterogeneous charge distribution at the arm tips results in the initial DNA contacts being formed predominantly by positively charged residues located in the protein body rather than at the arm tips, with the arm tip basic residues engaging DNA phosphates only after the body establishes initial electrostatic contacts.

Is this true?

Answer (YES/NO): NO